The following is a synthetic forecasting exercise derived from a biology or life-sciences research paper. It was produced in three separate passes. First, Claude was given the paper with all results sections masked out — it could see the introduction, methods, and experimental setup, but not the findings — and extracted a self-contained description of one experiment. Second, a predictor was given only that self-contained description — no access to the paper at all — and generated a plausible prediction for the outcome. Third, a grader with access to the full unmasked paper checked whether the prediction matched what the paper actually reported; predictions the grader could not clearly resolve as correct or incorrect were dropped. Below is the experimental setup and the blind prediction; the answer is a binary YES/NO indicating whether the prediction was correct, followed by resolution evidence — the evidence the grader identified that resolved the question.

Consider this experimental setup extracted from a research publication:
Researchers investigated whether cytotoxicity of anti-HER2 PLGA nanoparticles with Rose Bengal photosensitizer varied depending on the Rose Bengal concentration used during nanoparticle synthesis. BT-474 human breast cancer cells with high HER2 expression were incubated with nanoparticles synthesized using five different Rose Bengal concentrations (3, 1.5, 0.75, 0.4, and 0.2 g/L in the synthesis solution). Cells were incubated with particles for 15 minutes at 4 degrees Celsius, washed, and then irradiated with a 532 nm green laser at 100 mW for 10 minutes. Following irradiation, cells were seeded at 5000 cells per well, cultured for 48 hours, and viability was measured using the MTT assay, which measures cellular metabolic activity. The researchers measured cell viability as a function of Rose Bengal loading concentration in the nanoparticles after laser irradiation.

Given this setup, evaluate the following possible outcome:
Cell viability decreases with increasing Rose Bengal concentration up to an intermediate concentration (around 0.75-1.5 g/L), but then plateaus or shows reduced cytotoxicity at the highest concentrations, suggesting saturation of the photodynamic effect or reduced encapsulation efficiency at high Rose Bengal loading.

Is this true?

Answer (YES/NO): NO